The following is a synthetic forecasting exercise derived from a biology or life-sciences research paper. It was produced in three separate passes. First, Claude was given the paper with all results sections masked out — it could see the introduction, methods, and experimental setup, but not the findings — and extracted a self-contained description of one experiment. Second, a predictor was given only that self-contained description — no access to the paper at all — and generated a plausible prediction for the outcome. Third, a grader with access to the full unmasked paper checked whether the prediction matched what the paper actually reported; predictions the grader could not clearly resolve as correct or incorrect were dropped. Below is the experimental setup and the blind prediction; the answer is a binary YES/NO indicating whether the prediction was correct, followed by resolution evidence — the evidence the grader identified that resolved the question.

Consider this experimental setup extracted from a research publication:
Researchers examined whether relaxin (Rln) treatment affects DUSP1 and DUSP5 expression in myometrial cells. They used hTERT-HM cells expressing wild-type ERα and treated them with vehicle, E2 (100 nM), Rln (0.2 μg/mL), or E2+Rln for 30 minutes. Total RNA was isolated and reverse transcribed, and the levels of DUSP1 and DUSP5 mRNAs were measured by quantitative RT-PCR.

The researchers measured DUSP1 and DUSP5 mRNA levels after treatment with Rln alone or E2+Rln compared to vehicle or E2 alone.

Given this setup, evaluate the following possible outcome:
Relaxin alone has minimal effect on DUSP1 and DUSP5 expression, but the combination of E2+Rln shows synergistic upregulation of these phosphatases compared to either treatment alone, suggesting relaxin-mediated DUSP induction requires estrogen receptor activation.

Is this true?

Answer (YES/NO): NO